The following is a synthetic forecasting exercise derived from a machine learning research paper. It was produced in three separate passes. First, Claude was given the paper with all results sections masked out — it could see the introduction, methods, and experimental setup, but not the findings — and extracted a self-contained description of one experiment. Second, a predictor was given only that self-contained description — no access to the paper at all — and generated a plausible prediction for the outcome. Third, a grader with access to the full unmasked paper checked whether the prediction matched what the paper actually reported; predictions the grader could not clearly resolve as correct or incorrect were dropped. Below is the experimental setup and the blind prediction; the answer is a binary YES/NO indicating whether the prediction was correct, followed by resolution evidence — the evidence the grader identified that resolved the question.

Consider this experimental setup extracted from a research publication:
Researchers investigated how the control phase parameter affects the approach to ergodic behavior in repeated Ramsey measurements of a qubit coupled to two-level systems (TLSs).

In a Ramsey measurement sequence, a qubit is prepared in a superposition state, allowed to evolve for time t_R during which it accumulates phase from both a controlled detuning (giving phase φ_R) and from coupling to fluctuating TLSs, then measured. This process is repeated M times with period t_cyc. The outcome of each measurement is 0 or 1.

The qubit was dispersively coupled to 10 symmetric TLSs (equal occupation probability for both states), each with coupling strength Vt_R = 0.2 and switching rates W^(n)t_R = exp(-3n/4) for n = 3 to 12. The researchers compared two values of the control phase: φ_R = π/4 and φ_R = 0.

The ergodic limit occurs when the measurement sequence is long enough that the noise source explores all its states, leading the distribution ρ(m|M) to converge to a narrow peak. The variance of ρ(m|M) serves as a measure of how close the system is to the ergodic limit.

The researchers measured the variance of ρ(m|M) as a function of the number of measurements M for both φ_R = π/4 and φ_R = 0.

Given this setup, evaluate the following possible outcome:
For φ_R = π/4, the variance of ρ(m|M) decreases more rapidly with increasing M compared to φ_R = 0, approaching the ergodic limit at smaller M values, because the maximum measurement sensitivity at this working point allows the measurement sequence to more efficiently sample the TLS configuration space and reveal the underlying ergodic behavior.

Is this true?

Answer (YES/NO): NO